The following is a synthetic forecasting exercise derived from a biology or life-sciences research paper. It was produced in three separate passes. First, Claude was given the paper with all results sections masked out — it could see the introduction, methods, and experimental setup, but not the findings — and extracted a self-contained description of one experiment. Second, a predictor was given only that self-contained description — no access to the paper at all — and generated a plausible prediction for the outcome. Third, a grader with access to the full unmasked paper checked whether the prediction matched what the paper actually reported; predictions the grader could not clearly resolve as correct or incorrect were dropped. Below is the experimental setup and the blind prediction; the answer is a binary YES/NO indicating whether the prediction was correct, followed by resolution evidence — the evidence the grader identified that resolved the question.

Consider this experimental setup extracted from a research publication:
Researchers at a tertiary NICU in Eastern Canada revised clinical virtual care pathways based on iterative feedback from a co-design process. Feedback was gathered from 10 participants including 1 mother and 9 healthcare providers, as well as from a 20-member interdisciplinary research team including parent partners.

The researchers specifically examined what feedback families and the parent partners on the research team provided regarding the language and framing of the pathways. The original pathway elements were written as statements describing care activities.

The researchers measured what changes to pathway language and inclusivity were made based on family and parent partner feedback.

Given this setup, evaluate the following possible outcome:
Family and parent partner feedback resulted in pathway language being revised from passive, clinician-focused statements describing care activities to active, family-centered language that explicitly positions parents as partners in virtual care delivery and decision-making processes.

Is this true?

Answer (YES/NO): NO